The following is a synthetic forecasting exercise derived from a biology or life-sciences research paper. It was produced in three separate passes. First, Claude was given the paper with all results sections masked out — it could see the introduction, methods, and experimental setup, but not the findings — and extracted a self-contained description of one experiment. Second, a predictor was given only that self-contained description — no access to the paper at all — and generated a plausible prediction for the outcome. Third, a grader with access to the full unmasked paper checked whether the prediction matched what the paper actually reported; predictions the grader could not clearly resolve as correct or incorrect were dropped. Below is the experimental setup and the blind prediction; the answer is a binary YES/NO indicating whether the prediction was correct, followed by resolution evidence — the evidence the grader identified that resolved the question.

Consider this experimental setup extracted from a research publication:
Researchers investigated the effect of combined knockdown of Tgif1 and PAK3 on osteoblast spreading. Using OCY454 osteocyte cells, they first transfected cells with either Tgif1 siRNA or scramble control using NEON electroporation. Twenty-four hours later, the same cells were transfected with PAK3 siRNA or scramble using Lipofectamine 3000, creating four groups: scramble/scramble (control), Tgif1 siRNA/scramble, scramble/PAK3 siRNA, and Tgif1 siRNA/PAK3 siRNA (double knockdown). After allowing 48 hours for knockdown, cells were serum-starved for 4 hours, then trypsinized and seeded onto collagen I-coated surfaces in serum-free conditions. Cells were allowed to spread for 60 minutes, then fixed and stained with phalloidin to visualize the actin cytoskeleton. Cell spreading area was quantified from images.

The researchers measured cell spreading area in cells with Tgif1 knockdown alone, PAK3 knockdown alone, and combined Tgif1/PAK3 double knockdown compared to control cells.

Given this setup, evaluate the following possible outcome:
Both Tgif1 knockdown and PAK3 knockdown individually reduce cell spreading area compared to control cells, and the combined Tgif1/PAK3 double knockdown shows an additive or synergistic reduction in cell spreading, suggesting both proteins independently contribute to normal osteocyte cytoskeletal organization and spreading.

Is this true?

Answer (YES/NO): NO